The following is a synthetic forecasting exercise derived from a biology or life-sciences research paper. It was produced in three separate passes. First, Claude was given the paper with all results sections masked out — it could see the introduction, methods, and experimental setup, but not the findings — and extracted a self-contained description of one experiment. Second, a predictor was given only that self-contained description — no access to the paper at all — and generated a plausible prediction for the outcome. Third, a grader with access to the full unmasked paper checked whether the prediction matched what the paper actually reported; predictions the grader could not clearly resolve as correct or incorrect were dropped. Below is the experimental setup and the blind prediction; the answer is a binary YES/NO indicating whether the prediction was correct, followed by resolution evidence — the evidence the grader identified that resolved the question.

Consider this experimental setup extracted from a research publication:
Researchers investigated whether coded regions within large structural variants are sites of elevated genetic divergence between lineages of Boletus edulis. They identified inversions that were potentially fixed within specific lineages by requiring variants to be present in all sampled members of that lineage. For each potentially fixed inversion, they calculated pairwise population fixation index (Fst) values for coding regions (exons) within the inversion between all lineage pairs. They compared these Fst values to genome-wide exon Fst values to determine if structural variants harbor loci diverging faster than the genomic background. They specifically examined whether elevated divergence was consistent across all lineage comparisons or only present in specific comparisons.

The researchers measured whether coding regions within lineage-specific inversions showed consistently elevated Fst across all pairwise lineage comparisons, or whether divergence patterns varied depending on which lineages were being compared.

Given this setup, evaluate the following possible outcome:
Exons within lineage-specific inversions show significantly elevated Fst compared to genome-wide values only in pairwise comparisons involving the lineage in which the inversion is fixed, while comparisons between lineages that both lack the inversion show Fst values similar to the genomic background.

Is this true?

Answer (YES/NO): NO